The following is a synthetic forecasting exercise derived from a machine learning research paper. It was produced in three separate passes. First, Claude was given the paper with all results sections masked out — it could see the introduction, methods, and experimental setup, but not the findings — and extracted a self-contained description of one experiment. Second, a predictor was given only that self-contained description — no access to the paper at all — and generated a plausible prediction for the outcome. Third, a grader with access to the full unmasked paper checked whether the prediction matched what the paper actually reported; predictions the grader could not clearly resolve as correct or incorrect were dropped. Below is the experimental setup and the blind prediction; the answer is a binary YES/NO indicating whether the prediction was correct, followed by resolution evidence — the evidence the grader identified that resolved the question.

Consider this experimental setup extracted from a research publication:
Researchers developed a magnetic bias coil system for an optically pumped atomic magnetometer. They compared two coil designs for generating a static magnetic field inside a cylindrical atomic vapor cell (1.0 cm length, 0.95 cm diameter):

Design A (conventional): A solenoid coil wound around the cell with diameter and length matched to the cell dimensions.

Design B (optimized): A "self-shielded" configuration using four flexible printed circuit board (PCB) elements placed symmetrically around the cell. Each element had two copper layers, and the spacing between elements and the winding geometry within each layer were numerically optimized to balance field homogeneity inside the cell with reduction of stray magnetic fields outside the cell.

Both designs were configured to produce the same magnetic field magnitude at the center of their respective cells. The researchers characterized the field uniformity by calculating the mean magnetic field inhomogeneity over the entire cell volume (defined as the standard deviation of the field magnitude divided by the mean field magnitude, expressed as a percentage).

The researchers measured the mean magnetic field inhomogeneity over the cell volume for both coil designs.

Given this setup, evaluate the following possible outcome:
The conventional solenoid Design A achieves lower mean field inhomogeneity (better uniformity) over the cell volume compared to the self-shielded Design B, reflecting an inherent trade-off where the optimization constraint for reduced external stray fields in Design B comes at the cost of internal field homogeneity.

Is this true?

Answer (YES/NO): NO